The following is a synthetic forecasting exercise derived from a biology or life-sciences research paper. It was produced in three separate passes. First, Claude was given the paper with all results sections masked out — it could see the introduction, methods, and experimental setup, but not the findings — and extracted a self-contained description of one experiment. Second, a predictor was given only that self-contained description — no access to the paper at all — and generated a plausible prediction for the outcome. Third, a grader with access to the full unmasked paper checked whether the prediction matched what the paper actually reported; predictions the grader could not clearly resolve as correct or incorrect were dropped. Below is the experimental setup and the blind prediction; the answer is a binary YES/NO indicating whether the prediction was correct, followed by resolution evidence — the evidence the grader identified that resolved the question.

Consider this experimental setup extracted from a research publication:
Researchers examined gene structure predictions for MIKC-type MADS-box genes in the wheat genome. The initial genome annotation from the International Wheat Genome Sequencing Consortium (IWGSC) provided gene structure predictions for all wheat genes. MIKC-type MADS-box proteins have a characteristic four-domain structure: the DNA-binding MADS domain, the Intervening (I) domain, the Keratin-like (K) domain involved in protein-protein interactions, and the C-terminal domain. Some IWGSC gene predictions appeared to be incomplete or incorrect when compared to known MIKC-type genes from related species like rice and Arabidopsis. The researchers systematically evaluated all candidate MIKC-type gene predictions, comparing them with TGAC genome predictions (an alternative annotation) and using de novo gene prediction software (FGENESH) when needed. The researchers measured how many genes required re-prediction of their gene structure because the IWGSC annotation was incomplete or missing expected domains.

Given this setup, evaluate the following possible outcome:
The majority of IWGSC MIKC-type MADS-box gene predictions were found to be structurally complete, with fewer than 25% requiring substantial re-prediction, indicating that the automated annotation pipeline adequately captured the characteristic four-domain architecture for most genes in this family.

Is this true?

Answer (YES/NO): YES